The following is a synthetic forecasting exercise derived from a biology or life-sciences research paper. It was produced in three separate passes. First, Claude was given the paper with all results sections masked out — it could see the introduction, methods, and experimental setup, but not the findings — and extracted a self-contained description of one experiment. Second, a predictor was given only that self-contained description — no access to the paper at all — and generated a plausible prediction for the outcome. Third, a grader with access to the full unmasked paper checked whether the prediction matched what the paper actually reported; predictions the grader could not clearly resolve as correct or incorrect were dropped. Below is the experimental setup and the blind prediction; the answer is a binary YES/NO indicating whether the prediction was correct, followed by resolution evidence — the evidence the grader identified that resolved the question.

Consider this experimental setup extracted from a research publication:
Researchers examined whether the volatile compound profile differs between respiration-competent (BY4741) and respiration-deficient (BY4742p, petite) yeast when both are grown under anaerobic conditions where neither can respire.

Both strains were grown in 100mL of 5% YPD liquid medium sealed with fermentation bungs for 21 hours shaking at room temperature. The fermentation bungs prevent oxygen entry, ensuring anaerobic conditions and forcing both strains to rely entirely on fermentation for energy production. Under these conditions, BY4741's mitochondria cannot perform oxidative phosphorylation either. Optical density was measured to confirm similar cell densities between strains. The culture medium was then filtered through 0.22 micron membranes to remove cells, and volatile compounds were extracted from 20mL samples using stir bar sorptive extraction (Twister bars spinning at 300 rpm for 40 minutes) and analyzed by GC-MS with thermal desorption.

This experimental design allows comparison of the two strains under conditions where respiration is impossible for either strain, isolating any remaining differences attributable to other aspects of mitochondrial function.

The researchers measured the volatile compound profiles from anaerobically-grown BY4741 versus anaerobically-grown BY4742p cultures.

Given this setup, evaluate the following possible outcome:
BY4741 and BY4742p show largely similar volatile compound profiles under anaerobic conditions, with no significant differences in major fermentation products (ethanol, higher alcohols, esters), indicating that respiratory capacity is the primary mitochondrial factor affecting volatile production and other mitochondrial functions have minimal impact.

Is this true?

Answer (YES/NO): NO